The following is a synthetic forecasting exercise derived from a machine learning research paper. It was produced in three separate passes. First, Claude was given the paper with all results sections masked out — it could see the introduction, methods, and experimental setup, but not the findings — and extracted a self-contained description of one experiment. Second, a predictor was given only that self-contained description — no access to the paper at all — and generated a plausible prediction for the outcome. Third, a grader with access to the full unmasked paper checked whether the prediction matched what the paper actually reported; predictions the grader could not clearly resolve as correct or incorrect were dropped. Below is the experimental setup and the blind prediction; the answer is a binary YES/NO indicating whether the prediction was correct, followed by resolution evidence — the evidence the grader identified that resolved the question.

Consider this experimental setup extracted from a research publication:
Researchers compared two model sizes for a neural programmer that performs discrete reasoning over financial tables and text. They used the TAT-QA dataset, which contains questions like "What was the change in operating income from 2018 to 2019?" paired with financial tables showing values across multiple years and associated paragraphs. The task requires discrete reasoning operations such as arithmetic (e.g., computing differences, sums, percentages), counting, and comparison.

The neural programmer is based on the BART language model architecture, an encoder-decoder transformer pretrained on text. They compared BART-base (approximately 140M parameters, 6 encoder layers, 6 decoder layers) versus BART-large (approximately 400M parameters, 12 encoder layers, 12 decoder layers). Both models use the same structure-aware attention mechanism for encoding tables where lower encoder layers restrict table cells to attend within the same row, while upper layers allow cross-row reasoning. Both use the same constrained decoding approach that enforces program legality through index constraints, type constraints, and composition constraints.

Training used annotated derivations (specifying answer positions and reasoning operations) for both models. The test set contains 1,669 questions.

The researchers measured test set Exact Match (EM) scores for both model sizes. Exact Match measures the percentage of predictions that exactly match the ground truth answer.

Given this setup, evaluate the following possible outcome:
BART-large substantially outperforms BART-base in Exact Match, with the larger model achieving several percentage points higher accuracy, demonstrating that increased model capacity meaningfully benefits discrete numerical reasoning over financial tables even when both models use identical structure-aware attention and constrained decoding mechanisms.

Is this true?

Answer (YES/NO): NO